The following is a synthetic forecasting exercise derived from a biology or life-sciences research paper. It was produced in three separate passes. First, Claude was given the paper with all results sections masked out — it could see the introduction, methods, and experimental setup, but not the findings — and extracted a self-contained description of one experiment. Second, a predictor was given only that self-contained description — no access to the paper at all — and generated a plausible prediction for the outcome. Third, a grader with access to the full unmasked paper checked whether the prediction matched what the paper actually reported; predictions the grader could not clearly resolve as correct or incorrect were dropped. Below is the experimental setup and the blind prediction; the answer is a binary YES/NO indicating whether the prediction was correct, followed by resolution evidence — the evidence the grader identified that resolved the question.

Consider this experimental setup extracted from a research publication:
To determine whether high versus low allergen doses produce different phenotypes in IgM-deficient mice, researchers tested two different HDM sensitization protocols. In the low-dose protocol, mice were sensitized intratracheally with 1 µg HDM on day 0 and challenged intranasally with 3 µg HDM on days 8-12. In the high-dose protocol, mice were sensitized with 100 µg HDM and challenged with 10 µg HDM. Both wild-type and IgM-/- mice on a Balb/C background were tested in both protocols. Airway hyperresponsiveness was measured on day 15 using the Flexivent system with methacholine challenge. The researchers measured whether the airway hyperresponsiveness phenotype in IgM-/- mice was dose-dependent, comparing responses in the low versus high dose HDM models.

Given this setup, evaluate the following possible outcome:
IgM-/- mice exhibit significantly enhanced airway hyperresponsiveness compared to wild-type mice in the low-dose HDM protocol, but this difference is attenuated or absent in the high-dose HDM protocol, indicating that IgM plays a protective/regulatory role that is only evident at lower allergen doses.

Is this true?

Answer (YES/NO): NO